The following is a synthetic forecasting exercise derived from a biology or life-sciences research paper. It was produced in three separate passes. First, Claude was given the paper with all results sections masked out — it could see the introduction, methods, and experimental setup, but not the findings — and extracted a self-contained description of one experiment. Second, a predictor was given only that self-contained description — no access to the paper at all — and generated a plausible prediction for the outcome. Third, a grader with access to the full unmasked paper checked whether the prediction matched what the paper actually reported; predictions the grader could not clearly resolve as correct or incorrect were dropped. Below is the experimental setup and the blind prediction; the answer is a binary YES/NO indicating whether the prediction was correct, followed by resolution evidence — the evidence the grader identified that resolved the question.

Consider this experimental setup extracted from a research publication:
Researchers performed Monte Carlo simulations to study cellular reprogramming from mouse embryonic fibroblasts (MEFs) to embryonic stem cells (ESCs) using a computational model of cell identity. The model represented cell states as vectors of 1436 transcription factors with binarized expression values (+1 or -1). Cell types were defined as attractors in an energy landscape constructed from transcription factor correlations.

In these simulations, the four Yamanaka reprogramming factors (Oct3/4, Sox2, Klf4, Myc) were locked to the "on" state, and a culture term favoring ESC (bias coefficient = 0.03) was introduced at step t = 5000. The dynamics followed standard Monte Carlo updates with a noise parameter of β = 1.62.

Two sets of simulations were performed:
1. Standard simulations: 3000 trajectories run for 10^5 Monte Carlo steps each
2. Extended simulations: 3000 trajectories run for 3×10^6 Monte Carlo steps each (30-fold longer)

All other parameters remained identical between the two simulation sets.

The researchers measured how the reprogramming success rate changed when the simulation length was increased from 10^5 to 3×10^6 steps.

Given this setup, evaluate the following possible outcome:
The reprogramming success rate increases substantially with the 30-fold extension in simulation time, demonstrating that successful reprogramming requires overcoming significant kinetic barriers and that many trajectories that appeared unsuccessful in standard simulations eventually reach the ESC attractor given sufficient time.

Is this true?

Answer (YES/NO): YES